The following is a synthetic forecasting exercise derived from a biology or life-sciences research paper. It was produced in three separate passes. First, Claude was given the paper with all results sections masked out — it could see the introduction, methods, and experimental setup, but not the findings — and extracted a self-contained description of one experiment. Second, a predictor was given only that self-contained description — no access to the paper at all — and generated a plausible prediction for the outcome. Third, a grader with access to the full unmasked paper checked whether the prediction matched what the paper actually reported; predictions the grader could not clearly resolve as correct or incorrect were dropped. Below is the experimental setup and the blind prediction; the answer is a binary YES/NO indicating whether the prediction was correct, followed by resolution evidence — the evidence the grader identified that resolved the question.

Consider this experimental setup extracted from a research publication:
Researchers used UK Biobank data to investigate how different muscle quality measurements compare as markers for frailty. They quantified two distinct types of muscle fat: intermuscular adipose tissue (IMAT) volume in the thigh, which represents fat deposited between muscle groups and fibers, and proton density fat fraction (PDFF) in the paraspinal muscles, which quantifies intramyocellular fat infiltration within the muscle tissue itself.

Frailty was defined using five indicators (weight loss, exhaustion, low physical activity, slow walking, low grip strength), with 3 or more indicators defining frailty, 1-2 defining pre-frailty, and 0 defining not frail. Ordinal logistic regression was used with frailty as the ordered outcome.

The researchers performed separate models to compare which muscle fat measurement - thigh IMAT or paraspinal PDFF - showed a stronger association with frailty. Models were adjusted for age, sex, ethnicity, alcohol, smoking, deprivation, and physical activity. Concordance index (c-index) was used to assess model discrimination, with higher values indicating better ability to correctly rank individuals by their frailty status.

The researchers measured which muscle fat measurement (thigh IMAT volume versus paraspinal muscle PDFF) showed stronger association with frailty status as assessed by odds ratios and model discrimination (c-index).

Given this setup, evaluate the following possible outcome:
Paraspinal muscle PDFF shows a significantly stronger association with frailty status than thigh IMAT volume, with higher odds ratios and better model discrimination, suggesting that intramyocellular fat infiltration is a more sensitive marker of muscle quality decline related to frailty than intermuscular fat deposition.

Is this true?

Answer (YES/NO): NO